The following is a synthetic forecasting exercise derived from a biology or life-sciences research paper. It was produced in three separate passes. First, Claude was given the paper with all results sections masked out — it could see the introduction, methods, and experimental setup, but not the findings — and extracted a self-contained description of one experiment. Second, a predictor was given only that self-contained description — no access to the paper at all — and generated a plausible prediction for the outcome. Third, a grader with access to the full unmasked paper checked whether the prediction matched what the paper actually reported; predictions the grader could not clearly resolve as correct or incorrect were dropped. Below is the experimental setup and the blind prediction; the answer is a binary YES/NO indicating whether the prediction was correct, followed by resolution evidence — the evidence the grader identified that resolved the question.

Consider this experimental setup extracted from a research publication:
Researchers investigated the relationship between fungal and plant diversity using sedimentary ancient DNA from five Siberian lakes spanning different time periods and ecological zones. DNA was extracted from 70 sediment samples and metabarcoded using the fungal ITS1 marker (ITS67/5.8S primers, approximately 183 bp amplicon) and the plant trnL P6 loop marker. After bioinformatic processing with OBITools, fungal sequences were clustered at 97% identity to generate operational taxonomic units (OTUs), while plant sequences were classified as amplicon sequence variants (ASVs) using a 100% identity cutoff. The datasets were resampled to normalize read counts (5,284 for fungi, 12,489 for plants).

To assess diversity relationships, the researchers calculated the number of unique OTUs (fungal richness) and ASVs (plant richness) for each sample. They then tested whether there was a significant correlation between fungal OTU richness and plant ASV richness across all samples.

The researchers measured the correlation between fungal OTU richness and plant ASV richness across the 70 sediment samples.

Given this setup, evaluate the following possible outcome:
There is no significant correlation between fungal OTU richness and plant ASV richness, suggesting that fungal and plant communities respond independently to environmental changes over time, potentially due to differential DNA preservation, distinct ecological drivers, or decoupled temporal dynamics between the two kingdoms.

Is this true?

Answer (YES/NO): YES